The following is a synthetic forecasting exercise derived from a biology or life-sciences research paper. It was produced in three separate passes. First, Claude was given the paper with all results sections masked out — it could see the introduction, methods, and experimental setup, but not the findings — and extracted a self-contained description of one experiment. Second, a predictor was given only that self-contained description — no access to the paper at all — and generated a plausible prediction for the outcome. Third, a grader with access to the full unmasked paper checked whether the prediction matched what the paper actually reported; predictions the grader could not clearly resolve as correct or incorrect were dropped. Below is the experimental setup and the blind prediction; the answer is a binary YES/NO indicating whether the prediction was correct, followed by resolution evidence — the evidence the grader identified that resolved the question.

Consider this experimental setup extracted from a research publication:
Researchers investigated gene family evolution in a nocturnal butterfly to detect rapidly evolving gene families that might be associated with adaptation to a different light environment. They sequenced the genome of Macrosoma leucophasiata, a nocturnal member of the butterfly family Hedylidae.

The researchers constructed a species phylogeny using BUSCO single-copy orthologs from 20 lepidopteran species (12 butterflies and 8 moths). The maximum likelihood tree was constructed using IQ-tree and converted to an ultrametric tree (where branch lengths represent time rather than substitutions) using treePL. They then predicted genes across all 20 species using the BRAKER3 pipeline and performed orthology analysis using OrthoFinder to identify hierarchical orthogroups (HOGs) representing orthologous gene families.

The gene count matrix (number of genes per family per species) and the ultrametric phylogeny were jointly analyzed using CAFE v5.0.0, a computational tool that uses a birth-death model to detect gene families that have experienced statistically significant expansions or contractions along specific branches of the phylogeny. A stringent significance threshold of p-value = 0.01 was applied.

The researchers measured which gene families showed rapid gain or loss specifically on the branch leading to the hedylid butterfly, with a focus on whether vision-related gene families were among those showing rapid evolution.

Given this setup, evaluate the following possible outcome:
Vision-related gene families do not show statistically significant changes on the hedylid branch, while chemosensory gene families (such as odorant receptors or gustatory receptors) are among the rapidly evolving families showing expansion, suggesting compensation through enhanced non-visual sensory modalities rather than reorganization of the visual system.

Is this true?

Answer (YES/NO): NO